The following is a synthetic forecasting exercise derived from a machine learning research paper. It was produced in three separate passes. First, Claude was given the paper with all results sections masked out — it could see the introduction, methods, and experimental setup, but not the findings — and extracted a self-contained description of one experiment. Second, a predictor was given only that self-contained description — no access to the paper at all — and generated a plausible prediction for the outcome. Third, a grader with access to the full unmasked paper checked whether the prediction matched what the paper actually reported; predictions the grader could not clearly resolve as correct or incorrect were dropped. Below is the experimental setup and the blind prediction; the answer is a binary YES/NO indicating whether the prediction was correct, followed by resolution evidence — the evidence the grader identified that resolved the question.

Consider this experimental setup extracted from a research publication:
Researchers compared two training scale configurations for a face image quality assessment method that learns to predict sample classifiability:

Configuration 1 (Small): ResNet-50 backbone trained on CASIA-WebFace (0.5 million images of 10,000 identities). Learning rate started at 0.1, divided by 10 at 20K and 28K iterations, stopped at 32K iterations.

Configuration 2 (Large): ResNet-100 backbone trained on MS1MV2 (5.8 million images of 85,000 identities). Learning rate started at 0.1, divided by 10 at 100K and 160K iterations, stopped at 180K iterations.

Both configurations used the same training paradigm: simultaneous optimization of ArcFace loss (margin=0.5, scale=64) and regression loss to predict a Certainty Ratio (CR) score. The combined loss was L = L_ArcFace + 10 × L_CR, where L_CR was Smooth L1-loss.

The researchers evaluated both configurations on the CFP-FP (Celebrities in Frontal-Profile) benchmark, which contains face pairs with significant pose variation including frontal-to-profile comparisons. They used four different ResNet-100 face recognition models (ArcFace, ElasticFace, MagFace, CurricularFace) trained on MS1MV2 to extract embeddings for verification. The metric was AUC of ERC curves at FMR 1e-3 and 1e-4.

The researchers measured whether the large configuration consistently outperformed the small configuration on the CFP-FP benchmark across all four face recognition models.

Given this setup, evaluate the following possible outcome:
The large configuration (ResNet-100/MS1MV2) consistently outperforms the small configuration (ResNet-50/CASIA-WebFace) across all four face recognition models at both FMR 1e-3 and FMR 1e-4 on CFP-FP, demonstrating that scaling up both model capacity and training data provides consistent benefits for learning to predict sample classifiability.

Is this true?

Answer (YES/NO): YES